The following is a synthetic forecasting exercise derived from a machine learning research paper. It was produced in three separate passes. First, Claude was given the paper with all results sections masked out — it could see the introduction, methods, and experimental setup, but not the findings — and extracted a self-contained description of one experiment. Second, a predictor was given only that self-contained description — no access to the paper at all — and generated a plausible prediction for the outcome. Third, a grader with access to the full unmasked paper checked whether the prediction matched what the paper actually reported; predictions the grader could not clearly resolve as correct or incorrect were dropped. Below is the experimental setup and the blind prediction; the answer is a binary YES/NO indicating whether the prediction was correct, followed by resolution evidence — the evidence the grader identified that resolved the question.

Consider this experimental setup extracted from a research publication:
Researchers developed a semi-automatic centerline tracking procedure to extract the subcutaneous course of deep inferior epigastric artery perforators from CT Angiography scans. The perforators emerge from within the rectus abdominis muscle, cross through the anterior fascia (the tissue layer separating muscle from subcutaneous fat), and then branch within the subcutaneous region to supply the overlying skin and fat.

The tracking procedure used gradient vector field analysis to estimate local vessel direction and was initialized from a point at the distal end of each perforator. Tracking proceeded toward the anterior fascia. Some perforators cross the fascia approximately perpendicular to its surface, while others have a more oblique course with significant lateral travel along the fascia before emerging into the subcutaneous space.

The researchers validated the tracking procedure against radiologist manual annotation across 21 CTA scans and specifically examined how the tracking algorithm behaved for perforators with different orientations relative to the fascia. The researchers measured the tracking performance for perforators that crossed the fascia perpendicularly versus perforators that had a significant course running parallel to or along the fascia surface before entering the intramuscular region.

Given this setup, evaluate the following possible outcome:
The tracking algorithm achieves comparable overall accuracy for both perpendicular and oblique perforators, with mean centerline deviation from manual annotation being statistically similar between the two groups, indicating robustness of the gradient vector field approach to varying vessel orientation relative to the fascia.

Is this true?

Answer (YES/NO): NO